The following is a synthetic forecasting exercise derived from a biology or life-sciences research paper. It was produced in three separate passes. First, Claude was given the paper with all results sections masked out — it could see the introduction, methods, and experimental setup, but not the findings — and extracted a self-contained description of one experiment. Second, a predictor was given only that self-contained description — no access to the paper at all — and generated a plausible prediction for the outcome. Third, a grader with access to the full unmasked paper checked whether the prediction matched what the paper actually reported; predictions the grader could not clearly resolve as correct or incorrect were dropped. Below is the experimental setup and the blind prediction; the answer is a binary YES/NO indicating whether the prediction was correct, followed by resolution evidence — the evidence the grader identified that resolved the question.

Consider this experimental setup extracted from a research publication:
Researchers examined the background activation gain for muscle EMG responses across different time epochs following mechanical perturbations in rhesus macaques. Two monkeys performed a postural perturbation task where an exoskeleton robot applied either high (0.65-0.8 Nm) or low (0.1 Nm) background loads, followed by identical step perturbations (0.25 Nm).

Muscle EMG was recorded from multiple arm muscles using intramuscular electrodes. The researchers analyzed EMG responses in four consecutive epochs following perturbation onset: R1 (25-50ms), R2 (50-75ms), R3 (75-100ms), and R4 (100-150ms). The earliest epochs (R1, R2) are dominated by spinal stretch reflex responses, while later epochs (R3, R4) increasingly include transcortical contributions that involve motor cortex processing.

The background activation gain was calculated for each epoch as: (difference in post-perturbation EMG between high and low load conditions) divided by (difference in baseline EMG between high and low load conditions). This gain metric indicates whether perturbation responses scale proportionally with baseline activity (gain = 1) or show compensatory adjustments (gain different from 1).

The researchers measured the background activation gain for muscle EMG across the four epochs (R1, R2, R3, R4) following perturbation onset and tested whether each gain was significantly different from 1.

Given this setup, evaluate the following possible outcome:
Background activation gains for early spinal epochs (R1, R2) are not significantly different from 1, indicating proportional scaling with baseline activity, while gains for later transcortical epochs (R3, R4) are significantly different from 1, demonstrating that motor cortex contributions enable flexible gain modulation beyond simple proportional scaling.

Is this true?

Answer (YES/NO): NO